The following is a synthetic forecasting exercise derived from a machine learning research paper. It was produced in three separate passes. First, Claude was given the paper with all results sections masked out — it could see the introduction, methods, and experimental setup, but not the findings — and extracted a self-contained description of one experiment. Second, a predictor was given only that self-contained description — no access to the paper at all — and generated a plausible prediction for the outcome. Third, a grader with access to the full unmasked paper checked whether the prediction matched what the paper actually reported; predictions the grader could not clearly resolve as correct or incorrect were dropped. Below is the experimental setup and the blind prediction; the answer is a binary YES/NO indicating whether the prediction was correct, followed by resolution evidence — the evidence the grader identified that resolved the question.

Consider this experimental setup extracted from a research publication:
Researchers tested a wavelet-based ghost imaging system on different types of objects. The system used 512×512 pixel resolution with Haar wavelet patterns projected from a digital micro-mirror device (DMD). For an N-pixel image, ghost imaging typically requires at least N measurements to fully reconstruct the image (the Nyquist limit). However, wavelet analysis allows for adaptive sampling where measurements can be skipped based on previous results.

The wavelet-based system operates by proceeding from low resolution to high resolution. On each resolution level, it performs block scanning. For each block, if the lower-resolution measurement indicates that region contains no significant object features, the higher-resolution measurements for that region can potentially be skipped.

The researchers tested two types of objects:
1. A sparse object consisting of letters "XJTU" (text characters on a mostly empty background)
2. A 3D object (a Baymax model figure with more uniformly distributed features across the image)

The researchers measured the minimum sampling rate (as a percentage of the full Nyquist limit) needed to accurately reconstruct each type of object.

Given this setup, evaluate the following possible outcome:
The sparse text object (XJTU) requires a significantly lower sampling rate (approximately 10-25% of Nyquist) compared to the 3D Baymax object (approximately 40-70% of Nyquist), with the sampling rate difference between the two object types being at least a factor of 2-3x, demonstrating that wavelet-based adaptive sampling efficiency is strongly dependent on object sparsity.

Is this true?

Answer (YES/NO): NO